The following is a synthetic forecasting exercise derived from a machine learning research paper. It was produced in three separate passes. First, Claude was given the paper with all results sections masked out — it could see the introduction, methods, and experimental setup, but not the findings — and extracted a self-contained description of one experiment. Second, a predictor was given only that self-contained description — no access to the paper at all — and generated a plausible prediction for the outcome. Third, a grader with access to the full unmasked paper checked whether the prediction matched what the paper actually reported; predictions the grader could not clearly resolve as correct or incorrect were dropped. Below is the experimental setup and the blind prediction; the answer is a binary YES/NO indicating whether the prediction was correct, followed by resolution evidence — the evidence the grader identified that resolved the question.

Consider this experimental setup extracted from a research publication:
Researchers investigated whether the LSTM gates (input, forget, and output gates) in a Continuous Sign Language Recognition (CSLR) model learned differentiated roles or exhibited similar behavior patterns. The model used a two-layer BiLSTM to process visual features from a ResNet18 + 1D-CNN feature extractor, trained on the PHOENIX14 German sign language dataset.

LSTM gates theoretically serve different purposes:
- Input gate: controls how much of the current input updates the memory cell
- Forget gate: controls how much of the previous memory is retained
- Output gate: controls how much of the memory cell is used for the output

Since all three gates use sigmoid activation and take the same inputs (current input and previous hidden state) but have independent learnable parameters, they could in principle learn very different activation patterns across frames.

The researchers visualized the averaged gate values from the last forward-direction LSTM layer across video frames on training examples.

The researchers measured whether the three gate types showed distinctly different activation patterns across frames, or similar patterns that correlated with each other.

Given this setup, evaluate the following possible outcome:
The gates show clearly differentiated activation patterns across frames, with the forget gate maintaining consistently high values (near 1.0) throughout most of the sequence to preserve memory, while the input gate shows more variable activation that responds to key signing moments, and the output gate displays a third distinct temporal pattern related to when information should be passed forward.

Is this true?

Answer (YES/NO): NO